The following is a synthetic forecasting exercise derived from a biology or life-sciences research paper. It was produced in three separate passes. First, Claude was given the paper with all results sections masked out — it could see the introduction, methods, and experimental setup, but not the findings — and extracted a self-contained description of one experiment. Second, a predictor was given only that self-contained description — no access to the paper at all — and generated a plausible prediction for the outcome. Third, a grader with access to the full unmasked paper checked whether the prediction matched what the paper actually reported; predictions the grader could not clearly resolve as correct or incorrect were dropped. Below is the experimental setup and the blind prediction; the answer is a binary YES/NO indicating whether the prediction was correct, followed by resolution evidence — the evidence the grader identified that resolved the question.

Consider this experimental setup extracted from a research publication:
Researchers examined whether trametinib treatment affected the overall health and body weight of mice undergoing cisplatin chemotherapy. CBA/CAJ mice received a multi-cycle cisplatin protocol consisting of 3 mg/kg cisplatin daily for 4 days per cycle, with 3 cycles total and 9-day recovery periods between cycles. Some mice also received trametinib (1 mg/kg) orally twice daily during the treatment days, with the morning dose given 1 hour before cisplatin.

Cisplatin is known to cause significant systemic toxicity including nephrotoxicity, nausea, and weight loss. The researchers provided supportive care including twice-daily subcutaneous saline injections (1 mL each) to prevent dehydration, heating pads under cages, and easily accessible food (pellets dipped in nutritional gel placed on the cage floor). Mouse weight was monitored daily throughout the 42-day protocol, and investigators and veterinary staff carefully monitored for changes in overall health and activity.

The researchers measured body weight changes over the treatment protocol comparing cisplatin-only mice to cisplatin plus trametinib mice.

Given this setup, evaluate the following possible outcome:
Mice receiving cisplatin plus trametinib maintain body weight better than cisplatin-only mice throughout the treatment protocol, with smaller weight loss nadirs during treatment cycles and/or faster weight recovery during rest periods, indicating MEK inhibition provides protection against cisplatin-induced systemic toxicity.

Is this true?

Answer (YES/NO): NO